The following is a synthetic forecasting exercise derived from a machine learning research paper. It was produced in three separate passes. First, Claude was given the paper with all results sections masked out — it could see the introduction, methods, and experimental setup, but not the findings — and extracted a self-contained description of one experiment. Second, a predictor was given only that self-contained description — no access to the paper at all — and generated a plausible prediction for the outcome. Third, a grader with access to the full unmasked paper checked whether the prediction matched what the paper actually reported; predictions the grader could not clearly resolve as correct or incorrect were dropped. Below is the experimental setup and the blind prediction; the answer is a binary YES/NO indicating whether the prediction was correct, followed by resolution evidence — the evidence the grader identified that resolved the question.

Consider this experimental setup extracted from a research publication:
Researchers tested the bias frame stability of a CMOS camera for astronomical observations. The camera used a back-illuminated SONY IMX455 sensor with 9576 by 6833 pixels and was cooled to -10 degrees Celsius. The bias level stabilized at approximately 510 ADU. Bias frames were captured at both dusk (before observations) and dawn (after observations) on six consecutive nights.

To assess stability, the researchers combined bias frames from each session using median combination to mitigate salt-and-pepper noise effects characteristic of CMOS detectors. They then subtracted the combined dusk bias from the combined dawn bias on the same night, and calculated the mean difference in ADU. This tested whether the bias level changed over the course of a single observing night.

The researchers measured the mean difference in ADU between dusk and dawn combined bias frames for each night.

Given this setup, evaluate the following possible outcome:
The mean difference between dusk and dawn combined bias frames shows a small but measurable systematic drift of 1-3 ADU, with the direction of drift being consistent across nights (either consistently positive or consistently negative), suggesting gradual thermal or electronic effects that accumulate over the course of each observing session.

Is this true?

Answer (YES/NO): NO